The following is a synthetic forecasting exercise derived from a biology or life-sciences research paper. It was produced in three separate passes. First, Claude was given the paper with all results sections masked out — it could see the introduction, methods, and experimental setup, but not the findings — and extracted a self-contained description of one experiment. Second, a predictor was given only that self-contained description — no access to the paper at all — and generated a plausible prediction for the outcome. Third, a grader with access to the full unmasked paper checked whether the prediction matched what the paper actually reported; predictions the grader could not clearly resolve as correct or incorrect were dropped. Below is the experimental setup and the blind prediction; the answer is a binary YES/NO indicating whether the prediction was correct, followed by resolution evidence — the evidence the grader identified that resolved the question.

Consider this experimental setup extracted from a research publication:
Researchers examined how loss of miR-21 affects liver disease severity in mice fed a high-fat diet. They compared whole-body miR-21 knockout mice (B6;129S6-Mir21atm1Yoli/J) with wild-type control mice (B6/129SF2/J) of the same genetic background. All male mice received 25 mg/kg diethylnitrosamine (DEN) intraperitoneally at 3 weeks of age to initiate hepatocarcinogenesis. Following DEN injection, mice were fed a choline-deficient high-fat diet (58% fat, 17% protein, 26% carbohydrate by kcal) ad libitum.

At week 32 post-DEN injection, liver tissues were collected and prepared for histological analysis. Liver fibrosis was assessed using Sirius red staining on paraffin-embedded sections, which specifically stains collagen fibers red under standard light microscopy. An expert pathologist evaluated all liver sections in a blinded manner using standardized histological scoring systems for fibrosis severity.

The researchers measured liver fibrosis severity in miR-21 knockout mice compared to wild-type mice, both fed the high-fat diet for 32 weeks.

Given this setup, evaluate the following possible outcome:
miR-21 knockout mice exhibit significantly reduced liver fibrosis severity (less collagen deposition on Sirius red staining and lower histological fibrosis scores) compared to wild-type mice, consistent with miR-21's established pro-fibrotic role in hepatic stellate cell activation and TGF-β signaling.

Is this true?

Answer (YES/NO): NO